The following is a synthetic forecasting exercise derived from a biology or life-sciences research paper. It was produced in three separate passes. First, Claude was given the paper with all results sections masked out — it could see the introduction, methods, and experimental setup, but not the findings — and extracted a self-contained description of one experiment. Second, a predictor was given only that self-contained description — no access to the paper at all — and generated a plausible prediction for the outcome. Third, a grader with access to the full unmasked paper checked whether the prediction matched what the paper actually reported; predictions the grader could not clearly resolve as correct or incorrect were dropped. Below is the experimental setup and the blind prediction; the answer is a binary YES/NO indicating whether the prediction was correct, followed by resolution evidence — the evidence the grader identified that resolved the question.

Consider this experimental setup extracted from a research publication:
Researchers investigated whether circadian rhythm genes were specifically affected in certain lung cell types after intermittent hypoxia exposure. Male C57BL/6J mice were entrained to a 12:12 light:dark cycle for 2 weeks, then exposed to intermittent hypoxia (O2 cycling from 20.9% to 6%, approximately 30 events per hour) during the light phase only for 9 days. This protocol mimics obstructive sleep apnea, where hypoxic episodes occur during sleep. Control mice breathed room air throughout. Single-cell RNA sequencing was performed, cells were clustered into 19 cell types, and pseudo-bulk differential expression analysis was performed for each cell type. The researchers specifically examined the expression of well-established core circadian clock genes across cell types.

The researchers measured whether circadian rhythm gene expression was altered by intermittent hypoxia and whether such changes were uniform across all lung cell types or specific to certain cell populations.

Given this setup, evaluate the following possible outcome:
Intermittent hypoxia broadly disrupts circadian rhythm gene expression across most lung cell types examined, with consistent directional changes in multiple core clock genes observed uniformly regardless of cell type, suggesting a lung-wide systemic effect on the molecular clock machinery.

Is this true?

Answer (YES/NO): NO